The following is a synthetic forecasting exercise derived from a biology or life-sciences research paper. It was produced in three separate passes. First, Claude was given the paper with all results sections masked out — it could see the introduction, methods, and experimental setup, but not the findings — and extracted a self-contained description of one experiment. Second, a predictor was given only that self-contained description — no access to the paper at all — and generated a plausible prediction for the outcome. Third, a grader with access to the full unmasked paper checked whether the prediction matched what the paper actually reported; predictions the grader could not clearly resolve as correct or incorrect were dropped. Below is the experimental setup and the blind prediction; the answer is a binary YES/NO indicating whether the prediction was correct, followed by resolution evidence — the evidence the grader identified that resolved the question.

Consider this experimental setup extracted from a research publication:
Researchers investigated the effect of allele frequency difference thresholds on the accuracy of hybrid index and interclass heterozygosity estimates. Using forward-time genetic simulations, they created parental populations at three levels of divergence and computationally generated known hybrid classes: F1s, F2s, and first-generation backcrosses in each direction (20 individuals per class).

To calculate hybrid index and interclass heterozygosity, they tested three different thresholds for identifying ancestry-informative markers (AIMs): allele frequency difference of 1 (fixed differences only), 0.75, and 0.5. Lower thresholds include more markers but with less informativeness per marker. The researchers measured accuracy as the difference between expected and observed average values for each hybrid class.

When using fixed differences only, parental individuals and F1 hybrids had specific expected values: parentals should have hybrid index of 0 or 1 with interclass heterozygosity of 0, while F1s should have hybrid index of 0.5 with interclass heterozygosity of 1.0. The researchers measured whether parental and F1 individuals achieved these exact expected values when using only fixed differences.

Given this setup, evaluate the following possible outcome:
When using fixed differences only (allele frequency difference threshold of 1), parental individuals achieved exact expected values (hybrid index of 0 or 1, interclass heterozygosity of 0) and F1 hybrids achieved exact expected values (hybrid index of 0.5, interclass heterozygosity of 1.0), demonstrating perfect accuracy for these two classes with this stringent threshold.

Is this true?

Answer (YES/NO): YES